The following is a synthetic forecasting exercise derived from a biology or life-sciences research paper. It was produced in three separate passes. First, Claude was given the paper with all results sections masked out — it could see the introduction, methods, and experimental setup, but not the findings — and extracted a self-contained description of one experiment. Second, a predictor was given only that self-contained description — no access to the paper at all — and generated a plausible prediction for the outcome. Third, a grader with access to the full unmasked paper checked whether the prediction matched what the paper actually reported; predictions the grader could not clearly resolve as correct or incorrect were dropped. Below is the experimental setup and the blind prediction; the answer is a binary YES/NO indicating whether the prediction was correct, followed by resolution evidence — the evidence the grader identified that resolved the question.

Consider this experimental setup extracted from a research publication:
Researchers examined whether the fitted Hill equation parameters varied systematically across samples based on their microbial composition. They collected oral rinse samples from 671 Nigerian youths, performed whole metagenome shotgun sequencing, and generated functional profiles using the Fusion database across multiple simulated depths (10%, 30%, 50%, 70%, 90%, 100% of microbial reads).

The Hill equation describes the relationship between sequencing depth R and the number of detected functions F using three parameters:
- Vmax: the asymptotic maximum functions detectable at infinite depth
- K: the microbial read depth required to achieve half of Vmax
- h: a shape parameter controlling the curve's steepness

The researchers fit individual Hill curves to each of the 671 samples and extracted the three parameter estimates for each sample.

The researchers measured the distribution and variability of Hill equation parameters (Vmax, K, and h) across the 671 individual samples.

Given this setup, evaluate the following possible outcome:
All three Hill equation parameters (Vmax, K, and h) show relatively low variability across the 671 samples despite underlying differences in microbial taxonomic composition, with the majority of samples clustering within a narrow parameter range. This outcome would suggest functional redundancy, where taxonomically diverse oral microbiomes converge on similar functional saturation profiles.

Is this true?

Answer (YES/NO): NO